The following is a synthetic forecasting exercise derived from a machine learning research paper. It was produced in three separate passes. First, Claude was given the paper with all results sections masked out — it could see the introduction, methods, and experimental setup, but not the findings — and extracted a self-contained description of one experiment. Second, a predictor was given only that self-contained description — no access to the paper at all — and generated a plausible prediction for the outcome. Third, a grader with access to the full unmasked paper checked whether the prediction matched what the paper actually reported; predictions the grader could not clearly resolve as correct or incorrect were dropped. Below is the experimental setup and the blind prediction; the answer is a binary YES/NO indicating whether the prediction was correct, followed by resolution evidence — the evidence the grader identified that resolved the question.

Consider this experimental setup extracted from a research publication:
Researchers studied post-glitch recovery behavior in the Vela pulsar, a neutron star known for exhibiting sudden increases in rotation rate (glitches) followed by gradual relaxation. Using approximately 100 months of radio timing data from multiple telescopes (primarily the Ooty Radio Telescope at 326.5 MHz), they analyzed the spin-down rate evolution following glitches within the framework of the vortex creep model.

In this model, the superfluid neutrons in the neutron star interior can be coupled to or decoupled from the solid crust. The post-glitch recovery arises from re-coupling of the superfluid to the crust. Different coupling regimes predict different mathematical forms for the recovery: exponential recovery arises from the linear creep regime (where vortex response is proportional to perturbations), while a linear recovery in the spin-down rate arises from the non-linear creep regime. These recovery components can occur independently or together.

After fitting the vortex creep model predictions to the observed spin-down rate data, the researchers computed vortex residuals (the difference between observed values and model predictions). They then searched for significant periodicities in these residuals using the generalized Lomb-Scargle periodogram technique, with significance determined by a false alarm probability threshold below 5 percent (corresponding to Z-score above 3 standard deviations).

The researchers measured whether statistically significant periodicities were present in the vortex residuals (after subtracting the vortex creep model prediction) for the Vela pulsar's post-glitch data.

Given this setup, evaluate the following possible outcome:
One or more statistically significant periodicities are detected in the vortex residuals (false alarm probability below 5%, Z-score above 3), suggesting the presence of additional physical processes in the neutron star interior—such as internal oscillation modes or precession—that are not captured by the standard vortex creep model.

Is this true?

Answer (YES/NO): YES